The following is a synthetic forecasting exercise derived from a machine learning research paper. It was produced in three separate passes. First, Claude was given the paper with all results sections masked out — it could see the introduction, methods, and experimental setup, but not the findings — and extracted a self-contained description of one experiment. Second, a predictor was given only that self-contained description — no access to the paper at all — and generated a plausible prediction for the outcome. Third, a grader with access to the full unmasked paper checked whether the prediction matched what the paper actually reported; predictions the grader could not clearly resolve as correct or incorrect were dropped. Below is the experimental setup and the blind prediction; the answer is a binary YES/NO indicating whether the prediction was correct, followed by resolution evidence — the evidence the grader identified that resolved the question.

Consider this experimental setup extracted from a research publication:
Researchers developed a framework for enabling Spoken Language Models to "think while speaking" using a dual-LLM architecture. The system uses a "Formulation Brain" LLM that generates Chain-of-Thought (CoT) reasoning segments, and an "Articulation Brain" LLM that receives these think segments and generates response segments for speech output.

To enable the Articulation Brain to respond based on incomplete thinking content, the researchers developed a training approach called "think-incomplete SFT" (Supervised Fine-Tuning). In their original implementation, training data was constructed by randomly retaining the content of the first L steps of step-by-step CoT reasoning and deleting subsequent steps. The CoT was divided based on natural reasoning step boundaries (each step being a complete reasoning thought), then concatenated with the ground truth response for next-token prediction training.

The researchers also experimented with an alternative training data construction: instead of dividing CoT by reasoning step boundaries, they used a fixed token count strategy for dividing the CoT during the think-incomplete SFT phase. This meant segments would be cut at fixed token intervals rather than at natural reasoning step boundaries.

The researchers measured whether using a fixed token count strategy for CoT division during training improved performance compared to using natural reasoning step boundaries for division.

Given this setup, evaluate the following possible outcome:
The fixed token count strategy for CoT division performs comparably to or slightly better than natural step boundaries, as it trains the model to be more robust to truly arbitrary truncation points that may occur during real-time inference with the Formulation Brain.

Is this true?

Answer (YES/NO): NO